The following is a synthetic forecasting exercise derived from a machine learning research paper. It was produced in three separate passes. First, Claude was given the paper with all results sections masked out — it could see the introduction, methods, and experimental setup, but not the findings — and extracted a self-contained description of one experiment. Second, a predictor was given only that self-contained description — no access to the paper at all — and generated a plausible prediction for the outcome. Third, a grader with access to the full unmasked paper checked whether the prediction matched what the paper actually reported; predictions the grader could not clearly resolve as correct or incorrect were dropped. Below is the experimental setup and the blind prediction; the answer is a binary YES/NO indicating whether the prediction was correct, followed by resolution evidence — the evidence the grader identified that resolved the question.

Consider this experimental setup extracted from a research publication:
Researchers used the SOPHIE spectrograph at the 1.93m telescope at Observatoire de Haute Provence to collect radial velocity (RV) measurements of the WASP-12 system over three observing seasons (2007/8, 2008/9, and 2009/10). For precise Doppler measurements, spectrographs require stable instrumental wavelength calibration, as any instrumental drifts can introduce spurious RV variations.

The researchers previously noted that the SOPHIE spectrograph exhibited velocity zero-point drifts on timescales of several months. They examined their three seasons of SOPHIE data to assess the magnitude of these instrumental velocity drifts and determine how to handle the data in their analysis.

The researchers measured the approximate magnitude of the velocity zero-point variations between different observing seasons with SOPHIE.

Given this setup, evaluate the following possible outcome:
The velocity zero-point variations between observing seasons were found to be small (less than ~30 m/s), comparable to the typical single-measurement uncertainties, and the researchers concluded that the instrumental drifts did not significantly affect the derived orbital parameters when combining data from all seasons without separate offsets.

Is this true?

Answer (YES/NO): NO